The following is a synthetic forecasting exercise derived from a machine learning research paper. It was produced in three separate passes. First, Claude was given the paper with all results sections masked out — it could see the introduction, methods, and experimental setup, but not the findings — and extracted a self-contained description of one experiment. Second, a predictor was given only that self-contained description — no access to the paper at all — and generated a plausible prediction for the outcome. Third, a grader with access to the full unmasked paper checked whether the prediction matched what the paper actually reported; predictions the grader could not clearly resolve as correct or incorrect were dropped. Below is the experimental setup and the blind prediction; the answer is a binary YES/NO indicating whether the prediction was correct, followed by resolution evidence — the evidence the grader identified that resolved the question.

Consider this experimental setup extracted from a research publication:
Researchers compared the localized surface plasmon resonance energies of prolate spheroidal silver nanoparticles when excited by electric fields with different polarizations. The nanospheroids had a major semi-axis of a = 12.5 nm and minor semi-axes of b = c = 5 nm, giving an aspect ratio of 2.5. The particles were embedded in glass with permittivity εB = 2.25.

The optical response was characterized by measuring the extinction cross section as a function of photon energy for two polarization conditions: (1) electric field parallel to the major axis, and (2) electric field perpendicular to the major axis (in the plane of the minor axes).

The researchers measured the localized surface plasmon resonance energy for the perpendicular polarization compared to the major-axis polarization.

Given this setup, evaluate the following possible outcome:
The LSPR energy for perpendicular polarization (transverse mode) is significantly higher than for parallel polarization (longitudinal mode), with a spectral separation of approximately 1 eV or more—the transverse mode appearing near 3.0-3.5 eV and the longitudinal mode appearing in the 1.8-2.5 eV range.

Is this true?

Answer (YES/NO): YES